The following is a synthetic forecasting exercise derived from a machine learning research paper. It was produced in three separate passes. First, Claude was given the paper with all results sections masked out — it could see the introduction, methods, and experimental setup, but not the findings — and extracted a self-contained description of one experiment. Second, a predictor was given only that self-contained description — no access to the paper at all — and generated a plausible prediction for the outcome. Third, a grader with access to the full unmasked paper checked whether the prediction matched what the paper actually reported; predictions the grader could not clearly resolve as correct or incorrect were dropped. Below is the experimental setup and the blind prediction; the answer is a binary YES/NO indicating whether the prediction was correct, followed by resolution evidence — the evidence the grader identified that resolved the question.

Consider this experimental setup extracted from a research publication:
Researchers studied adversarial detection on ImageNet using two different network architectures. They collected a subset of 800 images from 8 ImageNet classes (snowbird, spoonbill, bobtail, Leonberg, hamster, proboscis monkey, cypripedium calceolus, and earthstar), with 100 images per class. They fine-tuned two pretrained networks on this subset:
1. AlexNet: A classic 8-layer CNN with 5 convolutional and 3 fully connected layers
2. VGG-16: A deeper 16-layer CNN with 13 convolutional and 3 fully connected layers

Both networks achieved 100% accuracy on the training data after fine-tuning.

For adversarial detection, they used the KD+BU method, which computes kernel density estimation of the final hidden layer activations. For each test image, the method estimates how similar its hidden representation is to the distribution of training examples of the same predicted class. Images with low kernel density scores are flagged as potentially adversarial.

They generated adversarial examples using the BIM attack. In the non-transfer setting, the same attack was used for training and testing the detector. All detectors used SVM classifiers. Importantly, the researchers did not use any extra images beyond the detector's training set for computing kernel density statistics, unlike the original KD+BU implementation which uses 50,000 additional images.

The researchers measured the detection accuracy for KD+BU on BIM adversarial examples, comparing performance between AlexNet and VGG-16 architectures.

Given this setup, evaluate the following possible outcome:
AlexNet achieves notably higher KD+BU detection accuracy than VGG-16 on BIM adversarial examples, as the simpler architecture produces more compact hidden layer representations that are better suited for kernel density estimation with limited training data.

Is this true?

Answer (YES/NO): NO